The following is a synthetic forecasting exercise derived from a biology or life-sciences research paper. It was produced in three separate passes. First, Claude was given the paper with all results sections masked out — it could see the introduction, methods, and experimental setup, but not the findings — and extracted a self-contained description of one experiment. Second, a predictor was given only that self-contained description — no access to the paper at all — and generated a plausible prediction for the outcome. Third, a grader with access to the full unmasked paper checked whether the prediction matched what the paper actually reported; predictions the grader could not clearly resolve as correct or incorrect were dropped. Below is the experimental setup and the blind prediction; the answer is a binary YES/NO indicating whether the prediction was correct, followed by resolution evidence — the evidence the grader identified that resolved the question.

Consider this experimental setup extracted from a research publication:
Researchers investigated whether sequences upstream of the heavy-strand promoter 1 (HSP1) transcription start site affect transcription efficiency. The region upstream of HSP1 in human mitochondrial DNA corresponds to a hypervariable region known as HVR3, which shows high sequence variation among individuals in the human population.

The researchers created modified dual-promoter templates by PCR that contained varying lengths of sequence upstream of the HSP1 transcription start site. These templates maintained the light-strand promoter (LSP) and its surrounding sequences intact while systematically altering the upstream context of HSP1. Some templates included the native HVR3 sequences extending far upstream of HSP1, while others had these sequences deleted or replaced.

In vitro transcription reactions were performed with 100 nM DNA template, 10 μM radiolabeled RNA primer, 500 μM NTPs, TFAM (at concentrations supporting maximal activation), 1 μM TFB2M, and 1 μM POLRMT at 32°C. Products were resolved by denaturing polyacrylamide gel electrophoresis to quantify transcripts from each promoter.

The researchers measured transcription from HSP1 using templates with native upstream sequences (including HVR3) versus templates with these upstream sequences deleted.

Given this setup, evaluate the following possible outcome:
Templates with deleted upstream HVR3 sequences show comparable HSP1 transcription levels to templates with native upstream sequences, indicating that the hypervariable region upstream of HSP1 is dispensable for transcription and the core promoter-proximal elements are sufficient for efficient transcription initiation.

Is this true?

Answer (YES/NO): NO